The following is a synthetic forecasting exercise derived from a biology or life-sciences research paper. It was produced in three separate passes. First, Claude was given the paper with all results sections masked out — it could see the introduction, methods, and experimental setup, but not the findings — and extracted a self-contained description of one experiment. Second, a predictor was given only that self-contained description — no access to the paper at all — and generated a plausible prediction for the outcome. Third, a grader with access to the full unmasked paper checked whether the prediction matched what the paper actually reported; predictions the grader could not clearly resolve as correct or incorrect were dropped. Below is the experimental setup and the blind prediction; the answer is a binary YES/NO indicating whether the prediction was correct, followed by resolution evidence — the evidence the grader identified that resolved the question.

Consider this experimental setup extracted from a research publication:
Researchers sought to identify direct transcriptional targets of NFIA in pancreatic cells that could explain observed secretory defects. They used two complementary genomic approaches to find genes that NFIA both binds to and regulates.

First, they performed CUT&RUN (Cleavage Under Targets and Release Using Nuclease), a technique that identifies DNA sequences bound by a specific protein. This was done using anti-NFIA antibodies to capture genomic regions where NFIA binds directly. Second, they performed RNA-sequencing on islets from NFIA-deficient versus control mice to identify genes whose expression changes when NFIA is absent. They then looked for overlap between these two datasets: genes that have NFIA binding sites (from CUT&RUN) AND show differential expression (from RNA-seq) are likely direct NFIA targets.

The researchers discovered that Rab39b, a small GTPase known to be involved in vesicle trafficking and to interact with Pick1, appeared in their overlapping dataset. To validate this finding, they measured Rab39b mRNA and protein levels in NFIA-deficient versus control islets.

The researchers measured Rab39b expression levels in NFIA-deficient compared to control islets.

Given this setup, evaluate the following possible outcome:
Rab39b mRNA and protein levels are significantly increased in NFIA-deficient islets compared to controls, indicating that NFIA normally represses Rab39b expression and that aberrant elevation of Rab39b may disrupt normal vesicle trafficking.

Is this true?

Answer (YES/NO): NO